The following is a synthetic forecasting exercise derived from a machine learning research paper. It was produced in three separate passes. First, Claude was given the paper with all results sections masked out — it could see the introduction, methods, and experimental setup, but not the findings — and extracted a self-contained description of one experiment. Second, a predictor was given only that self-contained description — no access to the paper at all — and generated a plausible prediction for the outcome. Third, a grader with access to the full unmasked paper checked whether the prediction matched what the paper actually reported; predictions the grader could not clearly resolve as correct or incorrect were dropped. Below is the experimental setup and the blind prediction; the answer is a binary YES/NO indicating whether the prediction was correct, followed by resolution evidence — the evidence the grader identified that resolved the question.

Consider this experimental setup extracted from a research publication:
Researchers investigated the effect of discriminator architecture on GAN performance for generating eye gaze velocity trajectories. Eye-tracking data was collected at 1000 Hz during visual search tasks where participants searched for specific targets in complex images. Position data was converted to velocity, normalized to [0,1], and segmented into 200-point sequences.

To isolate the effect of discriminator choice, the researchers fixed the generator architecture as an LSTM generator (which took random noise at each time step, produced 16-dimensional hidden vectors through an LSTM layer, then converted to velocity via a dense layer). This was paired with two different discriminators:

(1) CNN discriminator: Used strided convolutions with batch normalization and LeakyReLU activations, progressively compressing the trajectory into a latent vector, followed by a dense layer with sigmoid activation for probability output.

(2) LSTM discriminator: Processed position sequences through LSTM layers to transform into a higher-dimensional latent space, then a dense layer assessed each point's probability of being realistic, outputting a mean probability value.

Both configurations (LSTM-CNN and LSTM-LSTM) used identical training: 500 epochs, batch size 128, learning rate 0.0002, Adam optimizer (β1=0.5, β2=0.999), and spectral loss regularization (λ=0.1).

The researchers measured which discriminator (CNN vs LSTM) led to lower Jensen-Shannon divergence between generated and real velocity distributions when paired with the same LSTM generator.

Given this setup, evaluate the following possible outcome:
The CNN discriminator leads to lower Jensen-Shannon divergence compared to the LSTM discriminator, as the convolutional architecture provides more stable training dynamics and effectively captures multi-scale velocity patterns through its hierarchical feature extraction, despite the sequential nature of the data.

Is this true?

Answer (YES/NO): YES